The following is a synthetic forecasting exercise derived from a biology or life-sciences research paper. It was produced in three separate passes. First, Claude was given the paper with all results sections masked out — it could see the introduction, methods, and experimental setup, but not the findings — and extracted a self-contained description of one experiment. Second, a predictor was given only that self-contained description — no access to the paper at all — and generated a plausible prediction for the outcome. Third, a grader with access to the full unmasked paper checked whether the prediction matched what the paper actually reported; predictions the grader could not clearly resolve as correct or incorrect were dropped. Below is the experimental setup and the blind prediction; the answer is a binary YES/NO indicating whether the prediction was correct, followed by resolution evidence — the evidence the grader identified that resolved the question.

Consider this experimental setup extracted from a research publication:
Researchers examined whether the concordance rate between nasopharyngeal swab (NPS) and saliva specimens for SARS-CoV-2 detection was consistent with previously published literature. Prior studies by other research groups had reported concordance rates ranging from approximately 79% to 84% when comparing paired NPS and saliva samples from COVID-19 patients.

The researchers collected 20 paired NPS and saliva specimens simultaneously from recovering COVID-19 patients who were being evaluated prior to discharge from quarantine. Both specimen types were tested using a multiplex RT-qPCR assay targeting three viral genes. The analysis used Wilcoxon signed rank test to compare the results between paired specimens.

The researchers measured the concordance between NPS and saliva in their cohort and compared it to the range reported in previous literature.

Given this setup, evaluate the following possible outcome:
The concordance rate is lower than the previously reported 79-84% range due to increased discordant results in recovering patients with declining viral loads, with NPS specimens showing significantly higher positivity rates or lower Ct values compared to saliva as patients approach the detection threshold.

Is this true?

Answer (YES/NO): NO